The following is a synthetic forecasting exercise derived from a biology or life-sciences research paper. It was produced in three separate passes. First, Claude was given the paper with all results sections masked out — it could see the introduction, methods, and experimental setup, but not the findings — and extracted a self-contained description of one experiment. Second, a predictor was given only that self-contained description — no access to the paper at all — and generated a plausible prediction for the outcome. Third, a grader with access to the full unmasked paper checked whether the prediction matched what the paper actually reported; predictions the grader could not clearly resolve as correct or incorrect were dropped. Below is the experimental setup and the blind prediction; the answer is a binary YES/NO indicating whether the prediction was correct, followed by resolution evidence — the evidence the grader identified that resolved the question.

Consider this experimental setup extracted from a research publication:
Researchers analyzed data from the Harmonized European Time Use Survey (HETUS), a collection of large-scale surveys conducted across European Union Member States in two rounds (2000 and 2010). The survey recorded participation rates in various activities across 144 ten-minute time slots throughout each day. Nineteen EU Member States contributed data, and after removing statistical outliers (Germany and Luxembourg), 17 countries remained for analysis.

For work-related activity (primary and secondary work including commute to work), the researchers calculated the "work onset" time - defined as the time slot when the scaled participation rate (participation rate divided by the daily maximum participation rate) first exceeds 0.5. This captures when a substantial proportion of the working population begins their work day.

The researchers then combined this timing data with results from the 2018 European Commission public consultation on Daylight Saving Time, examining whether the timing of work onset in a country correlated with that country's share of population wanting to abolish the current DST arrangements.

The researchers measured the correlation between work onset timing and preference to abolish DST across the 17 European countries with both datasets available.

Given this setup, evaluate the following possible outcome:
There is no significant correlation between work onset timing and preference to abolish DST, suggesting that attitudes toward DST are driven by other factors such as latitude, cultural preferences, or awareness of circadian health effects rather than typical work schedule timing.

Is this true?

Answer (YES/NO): NO